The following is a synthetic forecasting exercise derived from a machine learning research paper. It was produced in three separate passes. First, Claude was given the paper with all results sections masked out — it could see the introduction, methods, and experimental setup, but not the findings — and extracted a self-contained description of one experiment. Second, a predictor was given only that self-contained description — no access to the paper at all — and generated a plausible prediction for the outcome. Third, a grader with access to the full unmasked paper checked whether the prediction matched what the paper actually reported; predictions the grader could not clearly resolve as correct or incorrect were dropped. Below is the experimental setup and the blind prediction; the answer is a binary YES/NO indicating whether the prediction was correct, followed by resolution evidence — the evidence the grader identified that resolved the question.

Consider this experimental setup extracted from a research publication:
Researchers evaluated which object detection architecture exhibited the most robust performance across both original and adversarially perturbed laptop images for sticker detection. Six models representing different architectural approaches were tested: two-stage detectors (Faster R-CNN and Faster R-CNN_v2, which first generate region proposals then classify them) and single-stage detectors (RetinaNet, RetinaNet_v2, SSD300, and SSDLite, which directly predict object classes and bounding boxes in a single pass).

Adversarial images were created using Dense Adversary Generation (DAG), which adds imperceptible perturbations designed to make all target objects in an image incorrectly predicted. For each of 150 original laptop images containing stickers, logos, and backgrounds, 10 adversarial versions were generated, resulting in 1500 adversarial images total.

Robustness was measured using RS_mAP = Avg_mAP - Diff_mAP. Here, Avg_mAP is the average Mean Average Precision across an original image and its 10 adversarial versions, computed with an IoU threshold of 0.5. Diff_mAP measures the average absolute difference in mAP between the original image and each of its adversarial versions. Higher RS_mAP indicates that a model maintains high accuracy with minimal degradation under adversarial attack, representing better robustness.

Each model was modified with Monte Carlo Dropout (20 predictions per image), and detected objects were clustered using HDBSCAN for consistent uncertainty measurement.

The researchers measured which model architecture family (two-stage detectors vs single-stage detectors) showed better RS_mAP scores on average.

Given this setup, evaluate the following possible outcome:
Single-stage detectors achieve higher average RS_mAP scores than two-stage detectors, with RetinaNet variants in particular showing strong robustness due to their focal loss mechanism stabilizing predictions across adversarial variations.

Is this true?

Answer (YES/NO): NO